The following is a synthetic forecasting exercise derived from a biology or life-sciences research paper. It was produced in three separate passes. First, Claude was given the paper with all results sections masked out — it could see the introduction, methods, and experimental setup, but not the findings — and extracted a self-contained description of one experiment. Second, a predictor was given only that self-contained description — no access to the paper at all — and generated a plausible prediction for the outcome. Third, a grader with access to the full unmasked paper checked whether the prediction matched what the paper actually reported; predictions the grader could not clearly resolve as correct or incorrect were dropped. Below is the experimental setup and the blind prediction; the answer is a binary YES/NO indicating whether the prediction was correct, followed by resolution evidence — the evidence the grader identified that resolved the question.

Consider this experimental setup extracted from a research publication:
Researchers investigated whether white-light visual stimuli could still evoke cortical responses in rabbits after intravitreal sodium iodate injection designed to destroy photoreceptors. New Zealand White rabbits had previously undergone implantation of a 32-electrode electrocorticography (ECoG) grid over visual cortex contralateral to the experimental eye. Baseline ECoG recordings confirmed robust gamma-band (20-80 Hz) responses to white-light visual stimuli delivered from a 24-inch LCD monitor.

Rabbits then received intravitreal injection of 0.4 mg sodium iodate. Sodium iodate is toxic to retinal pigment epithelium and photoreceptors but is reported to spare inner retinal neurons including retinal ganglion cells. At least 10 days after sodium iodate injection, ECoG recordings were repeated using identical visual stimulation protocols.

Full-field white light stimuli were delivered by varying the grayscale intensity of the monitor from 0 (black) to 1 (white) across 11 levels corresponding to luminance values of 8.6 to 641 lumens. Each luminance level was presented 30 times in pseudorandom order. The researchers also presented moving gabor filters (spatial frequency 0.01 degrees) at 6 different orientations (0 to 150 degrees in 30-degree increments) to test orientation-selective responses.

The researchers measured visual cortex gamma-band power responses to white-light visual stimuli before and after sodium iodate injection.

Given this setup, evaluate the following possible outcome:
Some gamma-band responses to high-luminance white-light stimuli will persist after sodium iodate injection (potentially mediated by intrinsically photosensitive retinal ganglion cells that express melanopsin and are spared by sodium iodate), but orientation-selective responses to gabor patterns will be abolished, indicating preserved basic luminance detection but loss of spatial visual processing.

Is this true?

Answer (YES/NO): NO